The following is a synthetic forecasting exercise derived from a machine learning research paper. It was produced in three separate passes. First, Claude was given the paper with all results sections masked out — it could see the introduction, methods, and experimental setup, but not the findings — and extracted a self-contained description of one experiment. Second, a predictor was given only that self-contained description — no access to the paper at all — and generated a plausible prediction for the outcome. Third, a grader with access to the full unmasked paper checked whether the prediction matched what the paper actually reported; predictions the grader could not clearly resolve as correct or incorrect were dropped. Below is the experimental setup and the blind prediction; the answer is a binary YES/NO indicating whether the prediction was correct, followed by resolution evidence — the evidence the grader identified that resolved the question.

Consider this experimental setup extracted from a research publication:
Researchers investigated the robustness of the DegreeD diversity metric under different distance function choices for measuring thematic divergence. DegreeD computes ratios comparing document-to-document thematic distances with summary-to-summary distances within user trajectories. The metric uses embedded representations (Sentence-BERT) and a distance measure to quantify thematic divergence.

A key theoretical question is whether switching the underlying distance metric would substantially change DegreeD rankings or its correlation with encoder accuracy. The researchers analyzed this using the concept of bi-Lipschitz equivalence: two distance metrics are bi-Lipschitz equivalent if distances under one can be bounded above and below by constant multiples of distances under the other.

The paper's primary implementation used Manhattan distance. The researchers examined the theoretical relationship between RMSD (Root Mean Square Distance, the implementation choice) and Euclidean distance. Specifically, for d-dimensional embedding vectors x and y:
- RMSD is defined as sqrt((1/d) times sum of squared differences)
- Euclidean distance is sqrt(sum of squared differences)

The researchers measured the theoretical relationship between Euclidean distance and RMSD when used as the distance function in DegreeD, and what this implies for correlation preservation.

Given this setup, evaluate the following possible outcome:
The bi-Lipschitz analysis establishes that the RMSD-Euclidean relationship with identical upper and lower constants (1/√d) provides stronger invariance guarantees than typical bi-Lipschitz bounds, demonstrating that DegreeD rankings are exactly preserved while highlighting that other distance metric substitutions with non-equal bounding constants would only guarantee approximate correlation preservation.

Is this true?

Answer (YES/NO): YES